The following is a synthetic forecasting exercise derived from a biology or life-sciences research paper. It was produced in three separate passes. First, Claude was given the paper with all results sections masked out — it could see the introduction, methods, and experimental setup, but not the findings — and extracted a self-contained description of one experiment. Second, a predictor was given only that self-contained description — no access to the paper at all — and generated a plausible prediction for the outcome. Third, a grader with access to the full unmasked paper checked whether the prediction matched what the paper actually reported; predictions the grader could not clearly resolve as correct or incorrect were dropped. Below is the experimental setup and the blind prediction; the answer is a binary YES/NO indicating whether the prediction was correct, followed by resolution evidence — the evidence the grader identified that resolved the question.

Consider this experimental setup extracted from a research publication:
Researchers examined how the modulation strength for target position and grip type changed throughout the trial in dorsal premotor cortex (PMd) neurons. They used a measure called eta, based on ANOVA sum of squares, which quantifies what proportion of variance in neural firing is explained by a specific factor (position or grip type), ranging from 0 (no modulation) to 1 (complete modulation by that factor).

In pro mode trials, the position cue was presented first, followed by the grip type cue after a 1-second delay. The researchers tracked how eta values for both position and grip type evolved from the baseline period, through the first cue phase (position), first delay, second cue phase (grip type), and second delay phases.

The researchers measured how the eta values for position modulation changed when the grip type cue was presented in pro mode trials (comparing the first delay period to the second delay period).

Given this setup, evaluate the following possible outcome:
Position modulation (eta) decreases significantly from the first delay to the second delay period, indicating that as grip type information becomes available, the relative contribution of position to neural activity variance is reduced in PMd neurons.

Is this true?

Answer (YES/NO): NO